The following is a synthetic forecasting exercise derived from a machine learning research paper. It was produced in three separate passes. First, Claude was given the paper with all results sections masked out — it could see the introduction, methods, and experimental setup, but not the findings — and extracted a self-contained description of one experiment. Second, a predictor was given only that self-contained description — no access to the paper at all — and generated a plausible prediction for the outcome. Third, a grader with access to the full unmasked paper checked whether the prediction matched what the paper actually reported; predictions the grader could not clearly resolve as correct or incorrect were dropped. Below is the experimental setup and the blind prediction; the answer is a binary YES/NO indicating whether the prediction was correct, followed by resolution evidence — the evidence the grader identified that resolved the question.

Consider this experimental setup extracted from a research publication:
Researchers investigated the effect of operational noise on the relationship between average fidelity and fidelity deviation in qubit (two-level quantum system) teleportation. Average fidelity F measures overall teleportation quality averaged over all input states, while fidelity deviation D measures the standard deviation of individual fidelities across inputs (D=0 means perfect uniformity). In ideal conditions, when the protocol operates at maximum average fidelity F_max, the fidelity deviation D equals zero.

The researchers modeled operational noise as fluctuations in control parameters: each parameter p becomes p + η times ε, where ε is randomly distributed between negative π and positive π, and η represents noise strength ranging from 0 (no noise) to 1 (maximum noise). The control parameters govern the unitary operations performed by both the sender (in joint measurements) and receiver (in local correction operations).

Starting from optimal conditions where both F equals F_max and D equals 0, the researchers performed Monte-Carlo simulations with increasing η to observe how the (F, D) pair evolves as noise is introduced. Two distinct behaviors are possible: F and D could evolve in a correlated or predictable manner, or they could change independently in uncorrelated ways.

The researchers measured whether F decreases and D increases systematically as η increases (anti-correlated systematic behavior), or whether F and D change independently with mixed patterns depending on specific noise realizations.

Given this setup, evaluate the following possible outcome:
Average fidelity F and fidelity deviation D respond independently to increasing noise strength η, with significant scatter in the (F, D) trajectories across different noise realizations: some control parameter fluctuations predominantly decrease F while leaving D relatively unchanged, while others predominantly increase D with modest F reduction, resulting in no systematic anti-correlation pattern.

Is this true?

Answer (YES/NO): NO